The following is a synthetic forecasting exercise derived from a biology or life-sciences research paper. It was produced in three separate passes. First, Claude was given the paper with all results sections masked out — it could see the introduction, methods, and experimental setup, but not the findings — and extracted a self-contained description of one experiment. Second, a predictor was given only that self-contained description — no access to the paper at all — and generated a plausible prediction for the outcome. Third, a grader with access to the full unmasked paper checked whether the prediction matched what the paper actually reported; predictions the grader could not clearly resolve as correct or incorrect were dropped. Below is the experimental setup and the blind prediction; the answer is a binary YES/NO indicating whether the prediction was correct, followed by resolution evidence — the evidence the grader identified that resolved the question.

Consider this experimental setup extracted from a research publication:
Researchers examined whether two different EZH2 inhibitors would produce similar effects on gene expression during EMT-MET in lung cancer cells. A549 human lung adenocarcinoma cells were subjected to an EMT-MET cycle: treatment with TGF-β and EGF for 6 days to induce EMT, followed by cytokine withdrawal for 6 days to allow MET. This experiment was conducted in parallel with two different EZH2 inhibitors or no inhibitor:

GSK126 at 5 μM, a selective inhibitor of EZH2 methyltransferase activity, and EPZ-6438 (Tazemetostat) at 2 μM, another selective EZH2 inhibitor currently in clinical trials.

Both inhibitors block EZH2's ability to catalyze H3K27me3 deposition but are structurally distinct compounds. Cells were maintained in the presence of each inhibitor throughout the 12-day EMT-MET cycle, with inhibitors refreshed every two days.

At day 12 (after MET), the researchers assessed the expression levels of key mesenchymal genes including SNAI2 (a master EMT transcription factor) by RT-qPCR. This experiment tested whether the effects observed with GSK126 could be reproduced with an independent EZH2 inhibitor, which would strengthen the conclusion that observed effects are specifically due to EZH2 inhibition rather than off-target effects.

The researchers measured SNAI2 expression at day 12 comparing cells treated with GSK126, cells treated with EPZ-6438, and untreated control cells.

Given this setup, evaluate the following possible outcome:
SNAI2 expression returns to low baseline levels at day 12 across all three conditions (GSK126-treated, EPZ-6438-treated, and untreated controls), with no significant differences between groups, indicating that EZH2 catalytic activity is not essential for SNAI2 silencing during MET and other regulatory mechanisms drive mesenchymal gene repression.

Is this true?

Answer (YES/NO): NO